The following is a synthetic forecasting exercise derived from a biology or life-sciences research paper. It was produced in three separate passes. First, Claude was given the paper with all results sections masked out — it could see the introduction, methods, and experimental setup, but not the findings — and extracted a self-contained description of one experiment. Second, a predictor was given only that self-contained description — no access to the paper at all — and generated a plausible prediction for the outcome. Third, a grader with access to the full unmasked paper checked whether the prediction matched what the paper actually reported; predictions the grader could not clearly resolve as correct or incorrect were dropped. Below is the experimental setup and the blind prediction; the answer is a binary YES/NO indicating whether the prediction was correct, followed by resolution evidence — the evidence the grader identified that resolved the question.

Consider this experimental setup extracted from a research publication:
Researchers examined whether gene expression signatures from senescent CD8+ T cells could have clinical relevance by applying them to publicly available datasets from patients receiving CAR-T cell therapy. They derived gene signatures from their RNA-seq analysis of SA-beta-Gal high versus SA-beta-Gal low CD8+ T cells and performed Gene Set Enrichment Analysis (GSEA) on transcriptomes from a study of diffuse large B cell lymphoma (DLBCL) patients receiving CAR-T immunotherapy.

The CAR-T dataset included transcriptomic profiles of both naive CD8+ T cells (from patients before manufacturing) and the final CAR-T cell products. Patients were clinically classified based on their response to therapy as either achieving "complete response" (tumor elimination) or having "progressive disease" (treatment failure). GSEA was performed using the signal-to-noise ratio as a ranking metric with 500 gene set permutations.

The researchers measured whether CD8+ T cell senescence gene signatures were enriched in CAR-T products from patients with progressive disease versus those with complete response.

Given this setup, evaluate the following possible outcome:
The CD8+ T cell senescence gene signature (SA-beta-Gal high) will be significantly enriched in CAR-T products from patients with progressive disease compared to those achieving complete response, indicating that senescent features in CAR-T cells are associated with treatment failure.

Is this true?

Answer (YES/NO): YES